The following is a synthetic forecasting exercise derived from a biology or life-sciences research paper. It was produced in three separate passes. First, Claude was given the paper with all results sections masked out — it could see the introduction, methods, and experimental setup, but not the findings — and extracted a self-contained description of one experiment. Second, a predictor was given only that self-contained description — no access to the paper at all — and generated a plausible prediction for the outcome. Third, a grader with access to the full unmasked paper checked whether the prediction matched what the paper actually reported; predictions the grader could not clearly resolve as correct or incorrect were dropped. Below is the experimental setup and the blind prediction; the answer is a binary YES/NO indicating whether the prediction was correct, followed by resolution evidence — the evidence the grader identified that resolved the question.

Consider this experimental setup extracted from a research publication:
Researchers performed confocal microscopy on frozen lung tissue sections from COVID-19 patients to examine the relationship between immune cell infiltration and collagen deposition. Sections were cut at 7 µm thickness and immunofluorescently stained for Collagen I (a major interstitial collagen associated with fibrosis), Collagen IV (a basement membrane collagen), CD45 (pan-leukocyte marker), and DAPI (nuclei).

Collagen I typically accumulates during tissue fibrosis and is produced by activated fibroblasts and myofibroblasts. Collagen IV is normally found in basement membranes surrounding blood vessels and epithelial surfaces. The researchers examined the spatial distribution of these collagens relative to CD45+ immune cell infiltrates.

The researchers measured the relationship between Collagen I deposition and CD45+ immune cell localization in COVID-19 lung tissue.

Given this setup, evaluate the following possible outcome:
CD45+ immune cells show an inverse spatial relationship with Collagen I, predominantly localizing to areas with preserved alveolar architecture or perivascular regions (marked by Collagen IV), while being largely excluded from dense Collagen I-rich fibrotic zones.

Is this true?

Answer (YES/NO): NO